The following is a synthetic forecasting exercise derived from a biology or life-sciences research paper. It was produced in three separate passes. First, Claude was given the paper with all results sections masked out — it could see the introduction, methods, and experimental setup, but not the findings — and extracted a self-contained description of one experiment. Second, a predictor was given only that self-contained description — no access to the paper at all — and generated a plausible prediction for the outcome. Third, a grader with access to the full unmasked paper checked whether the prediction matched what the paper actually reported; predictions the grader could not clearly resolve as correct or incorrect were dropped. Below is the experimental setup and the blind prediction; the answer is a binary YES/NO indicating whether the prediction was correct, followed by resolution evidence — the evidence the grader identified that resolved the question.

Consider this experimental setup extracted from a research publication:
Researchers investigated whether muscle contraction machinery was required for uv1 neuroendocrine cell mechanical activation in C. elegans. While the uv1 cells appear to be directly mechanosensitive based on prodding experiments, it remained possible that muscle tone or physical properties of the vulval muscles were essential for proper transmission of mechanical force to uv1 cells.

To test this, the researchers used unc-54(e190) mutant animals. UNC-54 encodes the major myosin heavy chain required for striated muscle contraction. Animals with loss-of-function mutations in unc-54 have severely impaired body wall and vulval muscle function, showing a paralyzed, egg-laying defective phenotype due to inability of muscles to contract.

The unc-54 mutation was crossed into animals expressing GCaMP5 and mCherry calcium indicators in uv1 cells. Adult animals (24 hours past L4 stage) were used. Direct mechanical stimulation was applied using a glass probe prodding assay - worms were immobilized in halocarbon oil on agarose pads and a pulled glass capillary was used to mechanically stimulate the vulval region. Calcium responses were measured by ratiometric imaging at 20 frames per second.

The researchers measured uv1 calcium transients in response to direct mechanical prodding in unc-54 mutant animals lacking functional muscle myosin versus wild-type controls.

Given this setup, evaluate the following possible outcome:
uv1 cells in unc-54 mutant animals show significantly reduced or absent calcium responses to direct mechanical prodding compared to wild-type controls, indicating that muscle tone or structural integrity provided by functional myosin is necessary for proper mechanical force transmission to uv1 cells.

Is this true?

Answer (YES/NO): NO